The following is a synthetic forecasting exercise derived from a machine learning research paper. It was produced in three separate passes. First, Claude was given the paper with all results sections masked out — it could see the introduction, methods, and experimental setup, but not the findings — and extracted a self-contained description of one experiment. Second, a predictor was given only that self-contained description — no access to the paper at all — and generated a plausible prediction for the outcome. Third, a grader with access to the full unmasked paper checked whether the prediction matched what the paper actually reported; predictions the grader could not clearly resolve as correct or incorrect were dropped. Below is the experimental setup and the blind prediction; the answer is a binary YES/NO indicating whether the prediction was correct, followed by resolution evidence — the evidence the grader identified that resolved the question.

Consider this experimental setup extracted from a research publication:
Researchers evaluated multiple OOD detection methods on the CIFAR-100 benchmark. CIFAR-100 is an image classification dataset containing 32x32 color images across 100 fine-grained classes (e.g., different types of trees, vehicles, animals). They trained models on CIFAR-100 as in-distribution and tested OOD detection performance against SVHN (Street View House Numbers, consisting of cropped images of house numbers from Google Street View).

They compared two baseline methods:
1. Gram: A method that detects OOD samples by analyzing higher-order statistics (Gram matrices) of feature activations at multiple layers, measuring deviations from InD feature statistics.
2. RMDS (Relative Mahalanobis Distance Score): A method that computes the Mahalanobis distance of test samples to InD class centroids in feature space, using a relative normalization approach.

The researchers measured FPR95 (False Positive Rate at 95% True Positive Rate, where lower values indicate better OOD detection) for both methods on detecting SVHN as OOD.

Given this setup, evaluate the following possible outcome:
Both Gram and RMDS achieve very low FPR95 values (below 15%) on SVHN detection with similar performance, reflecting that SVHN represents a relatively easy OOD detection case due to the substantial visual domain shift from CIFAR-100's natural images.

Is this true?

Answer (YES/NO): NO